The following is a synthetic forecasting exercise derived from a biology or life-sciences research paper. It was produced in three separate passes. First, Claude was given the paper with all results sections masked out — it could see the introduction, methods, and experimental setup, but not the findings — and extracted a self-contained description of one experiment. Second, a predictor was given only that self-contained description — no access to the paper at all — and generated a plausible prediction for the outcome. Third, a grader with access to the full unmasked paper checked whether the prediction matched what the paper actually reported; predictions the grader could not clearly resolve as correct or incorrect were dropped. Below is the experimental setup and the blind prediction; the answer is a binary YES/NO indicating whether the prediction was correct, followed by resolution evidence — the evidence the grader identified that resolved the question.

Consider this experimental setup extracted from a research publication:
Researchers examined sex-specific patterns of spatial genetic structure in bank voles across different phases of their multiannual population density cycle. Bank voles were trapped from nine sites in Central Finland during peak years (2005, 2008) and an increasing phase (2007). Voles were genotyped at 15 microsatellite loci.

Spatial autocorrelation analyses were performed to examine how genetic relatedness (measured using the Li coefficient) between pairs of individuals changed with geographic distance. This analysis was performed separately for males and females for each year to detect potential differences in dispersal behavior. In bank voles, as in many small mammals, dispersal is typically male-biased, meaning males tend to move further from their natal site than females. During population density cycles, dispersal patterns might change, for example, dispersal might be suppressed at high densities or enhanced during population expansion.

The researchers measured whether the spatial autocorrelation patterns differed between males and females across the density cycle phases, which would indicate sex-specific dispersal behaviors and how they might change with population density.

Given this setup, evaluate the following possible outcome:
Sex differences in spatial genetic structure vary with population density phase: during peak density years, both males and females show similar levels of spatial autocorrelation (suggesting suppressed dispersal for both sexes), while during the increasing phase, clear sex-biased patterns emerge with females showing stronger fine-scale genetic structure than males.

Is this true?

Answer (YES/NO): NO